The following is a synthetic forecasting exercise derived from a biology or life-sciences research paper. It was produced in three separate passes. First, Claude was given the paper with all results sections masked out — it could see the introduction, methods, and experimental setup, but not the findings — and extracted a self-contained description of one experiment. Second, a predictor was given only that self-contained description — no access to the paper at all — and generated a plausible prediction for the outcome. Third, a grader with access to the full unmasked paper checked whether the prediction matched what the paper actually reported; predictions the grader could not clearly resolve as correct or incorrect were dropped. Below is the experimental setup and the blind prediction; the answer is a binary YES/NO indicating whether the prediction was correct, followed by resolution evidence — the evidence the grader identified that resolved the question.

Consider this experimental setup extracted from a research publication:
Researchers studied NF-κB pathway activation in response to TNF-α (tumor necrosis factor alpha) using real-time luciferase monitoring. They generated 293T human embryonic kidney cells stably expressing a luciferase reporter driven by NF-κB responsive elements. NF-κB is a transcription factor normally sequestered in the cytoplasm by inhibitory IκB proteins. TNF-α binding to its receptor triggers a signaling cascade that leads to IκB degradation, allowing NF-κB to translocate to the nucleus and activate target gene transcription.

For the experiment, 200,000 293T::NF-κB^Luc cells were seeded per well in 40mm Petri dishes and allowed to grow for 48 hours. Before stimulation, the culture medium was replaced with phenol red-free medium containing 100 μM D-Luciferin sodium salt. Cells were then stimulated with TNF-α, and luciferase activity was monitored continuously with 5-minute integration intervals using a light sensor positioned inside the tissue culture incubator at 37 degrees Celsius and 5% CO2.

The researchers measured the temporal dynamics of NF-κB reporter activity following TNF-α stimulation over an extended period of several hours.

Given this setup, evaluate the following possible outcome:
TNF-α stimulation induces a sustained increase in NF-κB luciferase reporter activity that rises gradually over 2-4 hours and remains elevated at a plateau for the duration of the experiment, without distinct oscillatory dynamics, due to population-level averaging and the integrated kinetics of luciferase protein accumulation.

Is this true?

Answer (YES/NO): NO